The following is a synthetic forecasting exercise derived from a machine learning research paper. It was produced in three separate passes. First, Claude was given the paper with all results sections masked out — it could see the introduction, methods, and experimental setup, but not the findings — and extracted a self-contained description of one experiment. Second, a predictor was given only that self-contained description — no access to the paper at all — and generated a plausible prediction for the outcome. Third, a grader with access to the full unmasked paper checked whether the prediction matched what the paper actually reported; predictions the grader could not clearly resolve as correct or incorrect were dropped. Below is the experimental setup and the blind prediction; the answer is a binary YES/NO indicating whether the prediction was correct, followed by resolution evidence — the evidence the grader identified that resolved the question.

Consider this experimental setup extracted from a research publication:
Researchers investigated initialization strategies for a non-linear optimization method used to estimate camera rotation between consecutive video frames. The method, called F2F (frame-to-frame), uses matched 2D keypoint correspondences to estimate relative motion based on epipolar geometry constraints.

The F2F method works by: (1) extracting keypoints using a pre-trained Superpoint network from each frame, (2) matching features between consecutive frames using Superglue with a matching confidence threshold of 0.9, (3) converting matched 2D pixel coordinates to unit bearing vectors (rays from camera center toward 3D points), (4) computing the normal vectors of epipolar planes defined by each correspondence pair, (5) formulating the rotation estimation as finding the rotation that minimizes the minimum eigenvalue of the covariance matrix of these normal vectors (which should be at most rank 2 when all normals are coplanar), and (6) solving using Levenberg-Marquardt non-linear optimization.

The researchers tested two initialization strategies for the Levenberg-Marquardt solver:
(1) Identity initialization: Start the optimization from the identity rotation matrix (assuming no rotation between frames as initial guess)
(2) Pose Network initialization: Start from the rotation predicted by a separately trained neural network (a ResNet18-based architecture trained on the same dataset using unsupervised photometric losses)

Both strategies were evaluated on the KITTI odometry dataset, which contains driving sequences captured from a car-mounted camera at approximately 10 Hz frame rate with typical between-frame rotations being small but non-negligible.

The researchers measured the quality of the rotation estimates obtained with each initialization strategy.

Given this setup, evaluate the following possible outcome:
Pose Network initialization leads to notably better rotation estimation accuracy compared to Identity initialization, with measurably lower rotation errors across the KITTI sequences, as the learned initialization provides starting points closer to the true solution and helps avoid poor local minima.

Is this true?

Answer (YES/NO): YES